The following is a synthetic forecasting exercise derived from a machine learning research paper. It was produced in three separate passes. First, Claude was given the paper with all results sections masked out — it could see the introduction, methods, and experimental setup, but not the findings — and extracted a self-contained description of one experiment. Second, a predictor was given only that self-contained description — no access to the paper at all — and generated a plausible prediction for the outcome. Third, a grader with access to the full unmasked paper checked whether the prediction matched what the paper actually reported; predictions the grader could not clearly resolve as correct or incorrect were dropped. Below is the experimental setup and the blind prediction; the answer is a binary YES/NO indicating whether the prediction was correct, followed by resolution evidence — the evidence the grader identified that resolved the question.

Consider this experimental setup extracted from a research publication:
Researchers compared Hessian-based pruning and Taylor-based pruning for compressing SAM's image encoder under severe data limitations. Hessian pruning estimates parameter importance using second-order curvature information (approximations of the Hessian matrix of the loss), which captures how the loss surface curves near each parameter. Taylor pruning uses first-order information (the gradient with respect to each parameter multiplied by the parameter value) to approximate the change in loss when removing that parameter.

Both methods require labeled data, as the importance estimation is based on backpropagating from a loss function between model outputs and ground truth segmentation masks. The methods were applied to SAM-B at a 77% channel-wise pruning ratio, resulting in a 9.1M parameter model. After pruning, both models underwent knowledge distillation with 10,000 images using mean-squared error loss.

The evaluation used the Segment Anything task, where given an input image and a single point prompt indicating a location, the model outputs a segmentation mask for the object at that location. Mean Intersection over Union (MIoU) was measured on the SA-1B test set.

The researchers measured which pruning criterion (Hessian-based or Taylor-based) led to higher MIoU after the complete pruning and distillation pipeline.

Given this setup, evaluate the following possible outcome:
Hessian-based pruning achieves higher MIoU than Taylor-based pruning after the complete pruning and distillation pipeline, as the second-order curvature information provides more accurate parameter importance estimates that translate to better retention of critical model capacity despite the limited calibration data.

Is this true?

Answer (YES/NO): NO